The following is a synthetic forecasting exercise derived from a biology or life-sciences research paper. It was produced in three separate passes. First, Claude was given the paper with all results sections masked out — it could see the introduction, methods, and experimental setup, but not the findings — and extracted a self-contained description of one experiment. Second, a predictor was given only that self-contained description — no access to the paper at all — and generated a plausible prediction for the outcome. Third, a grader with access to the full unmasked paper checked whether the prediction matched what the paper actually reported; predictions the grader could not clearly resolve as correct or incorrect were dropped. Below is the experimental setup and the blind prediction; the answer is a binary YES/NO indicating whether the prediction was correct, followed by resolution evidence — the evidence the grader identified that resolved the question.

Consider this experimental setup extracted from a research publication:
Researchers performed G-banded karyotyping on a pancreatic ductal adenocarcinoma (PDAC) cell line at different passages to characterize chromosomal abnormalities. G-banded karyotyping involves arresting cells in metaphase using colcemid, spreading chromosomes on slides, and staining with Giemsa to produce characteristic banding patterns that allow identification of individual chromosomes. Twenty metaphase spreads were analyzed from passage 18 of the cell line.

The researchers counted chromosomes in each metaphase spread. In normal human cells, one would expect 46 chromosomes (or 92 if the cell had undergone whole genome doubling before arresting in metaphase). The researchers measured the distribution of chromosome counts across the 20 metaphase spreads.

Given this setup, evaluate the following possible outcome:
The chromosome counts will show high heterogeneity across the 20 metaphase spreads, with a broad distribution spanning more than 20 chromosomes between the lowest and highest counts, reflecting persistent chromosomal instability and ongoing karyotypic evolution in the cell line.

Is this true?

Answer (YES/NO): NO